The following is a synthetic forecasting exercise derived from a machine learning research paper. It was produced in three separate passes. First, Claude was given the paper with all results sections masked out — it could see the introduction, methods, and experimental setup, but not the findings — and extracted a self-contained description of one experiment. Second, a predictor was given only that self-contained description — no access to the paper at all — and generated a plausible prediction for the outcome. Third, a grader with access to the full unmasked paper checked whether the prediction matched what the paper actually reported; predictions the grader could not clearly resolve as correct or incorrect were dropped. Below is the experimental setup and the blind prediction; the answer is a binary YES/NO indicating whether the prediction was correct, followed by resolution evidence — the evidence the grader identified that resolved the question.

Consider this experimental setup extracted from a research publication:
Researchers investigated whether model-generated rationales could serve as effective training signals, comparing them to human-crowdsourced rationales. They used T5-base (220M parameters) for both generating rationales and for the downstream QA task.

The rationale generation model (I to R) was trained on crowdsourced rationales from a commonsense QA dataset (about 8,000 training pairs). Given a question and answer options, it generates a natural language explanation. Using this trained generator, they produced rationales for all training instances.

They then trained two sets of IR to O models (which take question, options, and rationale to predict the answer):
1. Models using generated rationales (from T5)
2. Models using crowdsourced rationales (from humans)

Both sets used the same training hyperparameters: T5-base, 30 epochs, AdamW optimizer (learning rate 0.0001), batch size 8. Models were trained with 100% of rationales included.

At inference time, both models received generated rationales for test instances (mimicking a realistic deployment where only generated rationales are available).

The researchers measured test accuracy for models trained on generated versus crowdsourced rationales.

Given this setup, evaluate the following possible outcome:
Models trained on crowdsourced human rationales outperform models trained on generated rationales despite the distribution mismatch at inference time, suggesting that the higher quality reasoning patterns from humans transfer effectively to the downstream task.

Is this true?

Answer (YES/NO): YES